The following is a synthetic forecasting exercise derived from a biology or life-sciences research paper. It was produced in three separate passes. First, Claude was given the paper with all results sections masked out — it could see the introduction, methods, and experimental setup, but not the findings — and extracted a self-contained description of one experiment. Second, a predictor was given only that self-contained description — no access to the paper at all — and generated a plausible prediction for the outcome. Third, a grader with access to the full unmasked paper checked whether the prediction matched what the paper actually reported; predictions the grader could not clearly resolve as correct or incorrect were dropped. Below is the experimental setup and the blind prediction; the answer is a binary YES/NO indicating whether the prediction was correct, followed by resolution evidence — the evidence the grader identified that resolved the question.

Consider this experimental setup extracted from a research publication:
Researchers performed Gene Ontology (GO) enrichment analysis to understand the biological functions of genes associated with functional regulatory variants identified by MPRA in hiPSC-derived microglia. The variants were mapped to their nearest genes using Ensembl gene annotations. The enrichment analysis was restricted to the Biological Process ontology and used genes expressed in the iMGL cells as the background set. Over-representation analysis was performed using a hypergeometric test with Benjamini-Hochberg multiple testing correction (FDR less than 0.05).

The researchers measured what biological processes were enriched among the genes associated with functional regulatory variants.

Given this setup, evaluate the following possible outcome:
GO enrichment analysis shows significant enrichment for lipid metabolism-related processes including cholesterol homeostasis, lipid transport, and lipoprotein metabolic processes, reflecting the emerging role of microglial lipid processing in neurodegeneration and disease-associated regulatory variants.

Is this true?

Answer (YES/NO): NO